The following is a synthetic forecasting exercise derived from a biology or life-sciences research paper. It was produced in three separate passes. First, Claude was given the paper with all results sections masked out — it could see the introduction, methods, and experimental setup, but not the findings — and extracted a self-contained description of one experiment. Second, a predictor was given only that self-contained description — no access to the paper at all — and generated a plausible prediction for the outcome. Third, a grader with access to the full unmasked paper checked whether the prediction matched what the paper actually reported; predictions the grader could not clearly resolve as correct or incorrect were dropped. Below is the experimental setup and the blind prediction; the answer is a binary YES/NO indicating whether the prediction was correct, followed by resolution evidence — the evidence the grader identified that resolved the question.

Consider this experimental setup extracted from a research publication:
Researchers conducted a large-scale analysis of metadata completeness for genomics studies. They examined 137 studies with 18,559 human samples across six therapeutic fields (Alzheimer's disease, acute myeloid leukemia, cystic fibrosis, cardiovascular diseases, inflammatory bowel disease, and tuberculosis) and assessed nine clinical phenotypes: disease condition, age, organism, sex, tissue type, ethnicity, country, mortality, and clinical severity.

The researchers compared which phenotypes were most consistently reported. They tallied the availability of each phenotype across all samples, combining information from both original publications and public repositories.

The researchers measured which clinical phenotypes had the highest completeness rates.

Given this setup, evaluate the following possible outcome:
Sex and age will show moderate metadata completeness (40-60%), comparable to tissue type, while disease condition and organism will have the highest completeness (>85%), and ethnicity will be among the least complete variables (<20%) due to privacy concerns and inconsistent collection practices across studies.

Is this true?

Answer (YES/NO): NO